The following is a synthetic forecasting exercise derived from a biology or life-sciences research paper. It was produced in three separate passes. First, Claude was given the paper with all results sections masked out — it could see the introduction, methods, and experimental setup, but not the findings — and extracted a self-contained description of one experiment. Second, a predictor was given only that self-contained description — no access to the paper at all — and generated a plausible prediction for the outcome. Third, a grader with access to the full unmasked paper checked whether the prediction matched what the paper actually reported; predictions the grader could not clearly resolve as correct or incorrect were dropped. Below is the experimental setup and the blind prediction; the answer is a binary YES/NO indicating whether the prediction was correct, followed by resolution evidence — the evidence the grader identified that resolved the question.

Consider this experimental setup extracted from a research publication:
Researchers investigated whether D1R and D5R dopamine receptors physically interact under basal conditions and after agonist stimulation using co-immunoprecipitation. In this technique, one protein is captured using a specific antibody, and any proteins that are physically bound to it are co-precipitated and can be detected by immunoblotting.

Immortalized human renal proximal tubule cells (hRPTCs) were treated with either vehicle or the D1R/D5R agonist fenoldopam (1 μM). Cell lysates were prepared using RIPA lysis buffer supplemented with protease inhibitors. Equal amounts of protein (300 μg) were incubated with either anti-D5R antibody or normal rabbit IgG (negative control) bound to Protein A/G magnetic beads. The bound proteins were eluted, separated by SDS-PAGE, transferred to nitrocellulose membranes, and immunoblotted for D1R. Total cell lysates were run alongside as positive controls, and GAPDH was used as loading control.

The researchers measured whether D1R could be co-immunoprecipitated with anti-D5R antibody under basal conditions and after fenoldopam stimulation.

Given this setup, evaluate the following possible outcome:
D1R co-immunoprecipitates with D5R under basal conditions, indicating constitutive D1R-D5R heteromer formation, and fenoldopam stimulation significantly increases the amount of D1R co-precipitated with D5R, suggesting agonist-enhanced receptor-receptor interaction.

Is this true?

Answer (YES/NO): YES